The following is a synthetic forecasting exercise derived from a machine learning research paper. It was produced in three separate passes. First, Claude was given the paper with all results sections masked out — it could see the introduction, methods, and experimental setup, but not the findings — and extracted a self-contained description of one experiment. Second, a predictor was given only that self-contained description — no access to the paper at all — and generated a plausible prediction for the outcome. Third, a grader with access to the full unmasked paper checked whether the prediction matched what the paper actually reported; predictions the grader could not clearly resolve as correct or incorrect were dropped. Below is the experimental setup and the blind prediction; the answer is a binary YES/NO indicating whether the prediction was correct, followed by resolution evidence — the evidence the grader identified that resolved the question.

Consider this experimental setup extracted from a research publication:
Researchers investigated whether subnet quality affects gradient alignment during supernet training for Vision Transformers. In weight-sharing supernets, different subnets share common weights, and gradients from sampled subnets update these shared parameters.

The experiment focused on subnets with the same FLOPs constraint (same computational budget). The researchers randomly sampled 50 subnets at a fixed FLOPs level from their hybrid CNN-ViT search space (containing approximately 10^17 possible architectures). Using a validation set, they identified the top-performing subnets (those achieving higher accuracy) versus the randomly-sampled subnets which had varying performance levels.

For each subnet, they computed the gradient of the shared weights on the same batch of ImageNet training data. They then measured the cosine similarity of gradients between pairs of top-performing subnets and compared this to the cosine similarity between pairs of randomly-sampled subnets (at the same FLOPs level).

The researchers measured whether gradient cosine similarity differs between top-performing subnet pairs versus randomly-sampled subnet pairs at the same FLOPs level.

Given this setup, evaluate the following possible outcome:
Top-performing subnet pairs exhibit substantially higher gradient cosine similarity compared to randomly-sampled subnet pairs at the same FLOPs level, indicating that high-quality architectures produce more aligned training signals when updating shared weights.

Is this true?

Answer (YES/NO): YES